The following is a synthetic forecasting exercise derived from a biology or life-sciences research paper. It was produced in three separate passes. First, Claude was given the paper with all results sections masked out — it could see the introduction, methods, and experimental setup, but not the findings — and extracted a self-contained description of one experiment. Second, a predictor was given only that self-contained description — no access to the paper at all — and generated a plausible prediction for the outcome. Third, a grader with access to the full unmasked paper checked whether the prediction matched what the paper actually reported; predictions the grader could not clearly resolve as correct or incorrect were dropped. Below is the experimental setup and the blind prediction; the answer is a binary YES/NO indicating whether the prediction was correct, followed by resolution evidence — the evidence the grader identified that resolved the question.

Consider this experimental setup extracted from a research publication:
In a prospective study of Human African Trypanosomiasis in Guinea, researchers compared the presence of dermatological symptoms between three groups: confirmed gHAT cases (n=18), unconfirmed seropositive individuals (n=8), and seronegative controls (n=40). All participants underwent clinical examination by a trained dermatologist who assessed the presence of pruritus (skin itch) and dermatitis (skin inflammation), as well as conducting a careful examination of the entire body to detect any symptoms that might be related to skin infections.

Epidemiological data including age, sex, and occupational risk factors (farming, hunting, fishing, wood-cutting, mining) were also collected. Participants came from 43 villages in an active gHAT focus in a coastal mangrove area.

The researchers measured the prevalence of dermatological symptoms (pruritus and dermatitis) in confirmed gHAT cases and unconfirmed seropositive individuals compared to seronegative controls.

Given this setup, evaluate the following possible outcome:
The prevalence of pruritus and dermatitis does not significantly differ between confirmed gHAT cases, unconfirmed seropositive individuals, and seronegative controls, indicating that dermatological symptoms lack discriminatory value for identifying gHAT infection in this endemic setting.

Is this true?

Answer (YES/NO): NO